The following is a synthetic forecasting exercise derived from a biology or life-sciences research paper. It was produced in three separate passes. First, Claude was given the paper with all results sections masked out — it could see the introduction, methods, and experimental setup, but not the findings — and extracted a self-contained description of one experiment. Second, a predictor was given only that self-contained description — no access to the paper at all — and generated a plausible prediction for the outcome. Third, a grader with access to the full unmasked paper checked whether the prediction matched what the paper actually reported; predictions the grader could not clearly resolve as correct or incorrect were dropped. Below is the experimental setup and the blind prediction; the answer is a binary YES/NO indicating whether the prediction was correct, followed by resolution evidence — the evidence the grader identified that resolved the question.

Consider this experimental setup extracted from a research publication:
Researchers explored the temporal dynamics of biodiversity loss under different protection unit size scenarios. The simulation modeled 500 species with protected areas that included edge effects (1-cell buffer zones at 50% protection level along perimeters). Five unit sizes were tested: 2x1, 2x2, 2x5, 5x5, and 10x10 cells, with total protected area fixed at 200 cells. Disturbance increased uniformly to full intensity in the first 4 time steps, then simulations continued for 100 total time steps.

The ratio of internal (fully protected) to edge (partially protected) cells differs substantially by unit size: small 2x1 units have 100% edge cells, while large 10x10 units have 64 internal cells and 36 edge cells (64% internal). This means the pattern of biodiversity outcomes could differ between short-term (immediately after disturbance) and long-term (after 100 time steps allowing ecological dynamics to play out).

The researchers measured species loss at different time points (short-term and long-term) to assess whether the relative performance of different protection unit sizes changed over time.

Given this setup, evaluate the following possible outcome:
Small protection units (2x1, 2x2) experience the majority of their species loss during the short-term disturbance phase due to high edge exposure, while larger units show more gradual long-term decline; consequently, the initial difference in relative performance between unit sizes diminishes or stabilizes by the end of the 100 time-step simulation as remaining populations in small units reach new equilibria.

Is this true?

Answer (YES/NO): NO